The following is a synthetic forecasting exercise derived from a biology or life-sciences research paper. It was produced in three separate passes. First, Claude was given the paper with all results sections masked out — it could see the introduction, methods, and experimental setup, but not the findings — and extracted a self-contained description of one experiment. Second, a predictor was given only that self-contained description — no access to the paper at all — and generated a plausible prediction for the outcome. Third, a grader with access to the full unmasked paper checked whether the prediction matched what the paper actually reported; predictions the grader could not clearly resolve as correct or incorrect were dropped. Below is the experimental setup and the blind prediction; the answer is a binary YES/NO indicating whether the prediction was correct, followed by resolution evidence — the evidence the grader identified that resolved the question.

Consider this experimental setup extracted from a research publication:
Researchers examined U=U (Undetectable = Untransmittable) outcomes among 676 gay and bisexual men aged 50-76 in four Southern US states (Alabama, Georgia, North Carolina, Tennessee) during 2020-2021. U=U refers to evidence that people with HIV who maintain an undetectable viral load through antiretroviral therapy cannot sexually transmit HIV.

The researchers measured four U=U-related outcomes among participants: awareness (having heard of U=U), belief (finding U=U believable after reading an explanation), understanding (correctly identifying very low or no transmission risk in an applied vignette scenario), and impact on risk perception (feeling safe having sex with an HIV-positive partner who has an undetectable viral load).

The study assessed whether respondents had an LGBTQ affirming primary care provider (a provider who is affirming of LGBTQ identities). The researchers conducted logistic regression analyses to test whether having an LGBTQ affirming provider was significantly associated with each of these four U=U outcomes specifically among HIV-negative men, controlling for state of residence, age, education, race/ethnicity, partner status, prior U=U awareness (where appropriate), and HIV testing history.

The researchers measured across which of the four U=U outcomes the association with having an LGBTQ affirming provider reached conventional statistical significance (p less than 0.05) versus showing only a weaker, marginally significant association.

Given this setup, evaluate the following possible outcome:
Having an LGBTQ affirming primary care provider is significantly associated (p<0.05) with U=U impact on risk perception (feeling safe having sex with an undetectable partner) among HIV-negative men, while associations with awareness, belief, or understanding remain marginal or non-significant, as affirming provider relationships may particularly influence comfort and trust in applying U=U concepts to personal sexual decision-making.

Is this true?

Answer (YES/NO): NO